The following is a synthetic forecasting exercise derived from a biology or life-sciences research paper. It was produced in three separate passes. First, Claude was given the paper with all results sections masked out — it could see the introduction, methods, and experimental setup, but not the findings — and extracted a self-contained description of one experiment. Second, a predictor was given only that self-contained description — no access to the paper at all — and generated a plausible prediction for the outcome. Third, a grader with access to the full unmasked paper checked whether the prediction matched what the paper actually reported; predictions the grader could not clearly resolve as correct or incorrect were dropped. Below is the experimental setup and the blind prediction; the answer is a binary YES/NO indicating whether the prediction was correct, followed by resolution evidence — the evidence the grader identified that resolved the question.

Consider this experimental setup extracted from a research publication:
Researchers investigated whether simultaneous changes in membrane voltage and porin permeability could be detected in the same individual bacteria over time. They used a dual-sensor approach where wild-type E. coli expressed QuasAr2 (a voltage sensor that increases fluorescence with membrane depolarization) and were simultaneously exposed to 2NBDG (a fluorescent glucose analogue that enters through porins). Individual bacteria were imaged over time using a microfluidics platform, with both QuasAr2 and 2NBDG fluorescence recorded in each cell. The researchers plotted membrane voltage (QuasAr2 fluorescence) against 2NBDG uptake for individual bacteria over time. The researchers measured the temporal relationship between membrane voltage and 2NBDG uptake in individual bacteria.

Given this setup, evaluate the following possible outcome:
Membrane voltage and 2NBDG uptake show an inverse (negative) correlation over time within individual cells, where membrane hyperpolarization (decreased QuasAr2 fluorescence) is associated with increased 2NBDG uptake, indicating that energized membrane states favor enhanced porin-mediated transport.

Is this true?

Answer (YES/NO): NO